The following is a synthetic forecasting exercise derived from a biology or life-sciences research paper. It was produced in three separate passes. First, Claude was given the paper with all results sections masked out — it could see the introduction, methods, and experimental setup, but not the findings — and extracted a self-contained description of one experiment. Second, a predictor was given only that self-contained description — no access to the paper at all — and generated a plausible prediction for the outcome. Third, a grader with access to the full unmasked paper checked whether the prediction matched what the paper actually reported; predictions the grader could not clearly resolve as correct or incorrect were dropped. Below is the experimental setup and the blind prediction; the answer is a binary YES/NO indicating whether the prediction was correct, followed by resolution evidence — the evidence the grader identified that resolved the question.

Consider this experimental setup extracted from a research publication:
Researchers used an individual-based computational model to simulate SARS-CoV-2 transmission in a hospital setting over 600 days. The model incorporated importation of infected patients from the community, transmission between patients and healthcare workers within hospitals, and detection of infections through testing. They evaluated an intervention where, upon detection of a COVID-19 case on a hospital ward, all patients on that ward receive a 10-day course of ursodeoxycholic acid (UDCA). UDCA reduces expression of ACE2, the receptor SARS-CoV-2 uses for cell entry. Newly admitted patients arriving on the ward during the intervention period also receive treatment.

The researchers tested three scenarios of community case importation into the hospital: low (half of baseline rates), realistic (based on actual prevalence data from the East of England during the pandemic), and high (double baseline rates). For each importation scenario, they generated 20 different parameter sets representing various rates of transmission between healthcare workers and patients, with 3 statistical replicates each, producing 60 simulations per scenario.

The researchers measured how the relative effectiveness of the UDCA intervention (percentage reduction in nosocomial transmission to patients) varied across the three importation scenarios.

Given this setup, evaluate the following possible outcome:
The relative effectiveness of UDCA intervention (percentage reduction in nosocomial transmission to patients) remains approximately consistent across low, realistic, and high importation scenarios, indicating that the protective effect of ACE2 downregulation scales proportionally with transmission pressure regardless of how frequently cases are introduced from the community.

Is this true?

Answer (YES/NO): NO